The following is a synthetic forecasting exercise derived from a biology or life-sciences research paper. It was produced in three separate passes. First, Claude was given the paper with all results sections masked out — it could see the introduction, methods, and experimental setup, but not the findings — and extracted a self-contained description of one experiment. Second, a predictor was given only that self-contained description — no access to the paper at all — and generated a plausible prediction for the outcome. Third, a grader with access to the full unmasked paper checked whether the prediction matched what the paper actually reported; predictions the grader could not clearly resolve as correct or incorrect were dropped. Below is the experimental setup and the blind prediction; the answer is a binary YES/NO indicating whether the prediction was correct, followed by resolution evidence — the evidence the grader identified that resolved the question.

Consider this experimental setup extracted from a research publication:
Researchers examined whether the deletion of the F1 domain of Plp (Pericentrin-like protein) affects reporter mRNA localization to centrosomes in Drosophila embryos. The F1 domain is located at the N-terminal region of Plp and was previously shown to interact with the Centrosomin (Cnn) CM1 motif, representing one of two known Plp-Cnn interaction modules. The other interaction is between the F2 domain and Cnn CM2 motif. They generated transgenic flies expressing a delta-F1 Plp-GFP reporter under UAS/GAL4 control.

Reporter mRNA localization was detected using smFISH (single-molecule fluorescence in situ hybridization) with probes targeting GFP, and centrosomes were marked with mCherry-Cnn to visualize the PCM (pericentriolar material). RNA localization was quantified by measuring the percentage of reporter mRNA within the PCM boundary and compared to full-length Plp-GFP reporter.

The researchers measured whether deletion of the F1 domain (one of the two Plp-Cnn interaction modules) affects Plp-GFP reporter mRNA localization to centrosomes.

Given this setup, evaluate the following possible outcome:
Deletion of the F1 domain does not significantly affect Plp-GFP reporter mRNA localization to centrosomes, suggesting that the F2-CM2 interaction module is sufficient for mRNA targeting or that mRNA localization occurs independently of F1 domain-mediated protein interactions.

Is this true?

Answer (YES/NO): NO